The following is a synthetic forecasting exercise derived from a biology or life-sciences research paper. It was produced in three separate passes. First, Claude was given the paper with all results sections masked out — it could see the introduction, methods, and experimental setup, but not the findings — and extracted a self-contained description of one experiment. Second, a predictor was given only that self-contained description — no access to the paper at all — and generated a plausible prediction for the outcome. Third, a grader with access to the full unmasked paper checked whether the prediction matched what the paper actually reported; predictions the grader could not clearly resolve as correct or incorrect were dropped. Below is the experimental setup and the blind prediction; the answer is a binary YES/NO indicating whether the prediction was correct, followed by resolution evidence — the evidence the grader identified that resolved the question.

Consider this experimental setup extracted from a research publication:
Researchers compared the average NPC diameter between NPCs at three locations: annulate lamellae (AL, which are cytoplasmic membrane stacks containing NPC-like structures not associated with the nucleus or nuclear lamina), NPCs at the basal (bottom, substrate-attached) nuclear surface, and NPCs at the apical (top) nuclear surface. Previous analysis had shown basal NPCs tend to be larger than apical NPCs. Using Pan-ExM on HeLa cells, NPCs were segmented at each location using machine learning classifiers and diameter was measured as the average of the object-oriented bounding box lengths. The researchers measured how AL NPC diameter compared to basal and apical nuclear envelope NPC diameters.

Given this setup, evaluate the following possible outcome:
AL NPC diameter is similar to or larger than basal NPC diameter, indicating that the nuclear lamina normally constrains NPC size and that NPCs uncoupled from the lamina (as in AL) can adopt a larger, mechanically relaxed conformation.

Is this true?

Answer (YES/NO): NO